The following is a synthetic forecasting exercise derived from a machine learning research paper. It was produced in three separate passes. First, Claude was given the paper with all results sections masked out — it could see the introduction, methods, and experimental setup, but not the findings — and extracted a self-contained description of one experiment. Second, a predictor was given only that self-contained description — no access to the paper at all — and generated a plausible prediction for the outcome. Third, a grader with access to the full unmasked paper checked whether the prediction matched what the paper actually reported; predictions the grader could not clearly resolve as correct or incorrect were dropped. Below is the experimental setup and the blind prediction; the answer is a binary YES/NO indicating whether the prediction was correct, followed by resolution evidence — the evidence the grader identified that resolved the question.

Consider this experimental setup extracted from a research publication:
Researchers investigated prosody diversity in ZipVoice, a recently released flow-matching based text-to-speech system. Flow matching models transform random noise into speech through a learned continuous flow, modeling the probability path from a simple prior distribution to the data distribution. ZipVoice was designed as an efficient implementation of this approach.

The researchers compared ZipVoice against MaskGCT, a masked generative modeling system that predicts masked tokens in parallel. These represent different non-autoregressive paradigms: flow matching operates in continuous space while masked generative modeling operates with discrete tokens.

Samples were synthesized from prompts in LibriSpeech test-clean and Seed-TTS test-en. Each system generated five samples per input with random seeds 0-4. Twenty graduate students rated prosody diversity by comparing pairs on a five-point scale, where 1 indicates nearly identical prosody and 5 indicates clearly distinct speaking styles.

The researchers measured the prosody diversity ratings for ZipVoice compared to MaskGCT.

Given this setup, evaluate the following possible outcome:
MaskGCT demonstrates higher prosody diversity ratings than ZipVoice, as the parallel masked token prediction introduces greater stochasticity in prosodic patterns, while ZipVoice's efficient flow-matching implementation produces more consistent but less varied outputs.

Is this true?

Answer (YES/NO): YES